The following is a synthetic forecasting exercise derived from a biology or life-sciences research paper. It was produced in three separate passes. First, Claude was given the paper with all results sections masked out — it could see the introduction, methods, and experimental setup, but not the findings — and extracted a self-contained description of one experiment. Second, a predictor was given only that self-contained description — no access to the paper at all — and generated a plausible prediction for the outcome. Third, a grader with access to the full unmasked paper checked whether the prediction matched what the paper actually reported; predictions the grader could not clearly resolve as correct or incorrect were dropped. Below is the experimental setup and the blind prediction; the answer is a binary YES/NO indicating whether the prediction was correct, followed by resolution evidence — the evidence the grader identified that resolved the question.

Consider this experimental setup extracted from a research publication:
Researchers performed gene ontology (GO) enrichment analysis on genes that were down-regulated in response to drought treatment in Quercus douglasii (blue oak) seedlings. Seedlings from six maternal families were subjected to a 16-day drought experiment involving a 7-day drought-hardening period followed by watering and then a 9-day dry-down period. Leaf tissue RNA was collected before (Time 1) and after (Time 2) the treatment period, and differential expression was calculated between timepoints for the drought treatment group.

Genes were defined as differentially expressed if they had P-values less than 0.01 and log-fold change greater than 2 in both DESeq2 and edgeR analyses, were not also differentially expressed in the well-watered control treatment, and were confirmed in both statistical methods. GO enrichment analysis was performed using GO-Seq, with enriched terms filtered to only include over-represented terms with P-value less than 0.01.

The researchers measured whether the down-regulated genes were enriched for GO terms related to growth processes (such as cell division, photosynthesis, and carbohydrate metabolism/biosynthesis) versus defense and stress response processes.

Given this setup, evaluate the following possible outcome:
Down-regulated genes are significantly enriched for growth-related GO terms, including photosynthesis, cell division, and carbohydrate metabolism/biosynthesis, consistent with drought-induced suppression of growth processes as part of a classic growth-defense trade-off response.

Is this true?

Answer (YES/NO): NO